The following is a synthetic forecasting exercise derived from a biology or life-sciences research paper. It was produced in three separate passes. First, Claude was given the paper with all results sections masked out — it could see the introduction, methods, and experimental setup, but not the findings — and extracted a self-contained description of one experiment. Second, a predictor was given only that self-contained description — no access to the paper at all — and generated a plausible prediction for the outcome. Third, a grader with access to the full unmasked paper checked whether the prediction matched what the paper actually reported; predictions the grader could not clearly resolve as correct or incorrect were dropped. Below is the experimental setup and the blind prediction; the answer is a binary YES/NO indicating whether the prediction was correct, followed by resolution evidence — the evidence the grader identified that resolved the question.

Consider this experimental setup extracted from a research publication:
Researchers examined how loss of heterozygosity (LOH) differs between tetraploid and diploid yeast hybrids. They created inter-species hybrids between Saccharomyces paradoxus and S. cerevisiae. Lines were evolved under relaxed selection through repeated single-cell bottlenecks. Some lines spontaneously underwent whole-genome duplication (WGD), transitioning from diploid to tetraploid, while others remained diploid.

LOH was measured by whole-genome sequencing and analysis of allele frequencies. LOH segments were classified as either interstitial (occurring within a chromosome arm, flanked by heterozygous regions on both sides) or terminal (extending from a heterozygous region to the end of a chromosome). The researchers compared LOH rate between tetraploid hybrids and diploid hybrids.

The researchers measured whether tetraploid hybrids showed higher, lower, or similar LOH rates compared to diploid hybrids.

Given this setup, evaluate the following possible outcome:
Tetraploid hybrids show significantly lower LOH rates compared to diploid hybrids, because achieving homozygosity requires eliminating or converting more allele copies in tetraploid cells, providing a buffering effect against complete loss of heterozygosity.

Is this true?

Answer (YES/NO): NO